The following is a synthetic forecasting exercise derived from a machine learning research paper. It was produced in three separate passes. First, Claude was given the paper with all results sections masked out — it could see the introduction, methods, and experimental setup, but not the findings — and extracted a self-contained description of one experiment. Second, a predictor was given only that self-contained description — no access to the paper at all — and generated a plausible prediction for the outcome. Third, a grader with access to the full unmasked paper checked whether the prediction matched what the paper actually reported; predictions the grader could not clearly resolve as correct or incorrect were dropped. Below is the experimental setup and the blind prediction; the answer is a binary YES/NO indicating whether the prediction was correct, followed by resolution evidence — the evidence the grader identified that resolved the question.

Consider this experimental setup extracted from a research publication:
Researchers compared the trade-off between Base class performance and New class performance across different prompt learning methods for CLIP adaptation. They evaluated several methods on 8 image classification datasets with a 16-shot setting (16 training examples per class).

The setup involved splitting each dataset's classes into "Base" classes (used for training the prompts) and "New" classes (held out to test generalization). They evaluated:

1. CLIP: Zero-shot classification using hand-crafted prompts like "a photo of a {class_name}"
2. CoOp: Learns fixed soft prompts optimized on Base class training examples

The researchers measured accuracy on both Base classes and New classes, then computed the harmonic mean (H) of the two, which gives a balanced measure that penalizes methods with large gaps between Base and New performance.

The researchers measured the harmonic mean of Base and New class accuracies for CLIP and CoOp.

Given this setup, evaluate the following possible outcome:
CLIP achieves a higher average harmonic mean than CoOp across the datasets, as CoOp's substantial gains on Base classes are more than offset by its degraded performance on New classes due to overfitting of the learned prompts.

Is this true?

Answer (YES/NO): NO